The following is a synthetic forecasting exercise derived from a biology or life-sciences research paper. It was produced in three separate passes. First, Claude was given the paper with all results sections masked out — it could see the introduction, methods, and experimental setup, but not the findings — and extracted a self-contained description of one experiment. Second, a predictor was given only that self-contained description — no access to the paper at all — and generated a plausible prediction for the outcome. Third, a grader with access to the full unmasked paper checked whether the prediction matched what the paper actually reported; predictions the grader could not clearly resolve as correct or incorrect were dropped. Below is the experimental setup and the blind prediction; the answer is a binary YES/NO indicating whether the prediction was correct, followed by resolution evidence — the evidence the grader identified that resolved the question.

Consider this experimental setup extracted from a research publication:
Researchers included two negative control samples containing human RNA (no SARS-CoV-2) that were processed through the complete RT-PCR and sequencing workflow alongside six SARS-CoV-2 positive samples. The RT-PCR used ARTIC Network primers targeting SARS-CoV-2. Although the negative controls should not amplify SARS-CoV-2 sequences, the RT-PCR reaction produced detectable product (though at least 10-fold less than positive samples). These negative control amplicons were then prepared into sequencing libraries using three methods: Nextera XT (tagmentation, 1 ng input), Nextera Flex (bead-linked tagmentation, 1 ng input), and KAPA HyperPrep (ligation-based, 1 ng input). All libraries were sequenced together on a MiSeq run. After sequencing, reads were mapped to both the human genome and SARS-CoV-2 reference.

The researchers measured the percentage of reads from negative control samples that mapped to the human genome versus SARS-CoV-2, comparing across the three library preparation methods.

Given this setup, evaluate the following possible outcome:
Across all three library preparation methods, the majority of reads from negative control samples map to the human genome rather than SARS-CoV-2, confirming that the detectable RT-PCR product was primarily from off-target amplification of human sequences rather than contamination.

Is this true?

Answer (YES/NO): NO